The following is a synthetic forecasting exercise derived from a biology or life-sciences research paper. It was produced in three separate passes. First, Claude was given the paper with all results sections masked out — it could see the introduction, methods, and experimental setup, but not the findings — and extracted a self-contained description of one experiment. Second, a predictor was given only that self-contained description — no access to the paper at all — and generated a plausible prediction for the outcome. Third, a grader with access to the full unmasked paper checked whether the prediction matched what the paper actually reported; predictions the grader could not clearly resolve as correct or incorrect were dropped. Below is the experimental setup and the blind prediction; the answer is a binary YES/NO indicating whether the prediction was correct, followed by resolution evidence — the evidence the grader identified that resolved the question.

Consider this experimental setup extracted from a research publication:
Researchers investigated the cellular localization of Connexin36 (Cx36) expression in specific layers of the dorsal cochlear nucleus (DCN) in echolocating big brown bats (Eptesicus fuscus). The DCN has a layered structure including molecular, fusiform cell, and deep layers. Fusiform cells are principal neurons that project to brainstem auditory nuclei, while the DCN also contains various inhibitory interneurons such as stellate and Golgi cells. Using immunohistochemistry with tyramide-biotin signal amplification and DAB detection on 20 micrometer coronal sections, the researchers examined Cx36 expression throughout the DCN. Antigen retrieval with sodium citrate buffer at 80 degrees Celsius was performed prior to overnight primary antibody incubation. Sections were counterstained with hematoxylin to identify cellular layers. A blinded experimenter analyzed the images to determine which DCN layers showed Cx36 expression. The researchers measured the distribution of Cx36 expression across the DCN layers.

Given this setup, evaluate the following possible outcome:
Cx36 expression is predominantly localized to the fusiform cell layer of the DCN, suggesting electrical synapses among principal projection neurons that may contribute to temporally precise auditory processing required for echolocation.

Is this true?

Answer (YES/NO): YES